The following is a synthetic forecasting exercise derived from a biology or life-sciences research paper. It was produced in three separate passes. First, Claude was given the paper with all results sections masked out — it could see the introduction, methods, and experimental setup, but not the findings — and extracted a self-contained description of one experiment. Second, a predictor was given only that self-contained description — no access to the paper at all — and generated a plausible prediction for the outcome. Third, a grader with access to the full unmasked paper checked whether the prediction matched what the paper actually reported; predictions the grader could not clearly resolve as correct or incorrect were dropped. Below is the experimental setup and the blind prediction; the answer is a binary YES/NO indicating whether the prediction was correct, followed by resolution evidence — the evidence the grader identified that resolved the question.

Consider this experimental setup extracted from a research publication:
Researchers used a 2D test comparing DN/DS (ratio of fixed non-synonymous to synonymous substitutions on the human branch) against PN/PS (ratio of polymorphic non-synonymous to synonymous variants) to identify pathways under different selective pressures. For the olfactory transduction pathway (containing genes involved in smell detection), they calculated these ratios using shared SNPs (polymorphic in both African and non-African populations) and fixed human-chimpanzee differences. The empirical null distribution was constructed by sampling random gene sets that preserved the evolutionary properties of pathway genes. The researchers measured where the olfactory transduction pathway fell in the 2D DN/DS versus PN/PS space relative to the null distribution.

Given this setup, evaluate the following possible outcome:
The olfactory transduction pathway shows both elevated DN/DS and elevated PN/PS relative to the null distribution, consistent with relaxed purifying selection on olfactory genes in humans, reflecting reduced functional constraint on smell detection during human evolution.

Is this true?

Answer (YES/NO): YES